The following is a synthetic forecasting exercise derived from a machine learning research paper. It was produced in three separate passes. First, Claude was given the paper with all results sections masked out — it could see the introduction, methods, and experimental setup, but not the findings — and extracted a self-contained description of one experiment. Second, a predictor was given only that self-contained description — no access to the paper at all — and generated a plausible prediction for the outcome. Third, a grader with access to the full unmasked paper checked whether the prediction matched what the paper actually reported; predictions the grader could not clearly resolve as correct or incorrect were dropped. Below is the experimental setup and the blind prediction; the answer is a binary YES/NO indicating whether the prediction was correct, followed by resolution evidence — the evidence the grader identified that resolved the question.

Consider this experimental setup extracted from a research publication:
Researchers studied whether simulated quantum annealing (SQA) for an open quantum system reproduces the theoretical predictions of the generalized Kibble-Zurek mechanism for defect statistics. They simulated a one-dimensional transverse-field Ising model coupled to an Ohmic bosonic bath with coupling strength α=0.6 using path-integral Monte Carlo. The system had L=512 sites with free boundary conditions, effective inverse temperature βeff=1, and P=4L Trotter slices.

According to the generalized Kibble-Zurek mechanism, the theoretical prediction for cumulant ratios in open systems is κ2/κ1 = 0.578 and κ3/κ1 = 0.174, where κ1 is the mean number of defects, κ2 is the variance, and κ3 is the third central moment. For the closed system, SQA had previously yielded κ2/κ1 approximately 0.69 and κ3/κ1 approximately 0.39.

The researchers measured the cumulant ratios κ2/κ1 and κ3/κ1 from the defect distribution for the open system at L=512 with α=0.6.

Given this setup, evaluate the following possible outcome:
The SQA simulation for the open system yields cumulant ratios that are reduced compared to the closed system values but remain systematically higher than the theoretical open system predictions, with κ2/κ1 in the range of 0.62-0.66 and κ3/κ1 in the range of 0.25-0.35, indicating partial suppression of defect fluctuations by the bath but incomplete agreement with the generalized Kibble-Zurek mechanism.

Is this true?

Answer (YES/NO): NO